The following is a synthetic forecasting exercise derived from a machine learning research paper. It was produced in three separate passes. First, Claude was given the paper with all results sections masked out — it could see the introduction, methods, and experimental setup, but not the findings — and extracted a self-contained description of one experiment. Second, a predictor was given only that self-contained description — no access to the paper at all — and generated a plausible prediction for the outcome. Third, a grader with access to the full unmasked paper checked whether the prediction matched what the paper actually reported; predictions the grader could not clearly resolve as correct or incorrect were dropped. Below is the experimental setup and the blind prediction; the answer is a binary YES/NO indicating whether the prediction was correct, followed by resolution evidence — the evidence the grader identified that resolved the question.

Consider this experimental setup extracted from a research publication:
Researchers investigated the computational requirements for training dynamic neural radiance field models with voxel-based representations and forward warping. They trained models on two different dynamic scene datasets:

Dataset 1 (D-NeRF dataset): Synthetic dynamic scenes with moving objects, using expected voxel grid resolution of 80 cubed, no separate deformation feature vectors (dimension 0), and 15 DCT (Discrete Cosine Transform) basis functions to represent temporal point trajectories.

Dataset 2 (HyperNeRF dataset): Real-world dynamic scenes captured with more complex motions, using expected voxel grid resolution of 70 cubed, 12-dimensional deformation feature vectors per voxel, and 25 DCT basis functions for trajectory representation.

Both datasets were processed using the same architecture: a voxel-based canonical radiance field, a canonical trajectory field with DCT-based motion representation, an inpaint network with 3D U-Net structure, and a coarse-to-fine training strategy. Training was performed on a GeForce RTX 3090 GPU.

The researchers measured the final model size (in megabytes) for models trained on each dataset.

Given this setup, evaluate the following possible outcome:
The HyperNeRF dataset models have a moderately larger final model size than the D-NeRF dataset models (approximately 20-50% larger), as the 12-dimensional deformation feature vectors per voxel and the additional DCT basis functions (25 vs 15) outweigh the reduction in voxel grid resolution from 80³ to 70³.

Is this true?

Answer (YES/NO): NO